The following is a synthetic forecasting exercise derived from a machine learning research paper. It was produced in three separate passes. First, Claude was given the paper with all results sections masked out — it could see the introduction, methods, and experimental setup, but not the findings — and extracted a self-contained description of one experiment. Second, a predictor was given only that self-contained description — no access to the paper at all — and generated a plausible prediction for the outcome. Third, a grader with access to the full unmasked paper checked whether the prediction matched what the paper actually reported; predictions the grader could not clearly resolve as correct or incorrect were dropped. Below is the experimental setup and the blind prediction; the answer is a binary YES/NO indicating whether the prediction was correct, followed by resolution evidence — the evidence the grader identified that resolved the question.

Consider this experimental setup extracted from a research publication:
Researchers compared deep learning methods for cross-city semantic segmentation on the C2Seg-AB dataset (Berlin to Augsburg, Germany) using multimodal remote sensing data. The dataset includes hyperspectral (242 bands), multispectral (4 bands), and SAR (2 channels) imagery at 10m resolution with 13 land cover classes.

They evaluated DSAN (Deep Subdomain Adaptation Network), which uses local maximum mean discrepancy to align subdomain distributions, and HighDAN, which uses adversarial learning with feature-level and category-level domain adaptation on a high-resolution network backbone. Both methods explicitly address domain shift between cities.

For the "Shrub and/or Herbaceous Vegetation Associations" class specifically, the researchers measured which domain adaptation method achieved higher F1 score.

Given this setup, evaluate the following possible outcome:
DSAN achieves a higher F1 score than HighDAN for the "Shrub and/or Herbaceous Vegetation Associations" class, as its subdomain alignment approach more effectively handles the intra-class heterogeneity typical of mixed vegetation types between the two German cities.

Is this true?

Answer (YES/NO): YES